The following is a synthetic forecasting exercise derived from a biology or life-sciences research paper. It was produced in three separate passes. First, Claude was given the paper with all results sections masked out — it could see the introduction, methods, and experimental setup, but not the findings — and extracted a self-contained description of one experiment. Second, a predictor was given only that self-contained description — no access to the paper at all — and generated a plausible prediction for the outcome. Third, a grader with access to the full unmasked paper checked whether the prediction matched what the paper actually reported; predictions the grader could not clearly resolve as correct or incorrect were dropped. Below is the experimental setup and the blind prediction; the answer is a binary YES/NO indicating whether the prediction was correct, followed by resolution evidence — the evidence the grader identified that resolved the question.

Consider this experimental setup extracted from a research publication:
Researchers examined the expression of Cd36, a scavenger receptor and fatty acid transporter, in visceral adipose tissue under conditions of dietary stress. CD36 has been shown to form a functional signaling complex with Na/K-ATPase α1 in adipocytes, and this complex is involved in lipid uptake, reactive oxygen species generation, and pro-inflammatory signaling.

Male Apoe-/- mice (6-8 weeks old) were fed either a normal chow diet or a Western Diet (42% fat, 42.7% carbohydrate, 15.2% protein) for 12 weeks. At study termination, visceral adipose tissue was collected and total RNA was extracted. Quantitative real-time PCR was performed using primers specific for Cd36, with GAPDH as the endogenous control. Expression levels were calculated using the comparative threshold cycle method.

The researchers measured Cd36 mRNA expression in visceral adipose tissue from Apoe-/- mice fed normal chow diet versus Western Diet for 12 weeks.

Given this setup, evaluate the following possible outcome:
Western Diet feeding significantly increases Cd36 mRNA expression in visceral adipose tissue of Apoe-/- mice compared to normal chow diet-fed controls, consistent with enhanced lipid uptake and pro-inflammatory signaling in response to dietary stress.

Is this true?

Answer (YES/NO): YES